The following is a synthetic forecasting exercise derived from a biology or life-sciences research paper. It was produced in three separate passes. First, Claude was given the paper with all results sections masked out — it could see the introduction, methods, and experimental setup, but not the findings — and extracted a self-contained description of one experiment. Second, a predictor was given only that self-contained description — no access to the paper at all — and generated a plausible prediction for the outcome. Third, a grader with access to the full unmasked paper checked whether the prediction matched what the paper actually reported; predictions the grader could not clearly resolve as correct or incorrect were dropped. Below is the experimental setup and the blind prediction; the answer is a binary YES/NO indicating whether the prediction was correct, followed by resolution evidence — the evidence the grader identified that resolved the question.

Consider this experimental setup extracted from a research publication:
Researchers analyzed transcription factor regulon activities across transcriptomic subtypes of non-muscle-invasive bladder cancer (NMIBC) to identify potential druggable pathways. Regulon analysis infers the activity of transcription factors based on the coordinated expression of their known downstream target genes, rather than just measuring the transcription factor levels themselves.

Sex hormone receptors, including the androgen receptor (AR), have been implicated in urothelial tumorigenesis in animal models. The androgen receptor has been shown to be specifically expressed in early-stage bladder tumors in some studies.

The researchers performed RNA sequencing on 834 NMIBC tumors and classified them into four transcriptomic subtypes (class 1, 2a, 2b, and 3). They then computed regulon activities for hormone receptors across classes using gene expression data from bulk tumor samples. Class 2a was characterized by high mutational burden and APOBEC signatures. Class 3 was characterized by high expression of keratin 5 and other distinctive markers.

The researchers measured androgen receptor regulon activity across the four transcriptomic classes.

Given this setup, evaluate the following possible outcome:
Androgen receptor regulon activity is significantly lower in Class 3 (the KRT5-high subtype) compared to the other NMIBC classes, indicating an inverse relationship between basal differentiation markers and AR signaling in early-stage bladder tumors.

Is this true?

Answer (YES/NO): NO